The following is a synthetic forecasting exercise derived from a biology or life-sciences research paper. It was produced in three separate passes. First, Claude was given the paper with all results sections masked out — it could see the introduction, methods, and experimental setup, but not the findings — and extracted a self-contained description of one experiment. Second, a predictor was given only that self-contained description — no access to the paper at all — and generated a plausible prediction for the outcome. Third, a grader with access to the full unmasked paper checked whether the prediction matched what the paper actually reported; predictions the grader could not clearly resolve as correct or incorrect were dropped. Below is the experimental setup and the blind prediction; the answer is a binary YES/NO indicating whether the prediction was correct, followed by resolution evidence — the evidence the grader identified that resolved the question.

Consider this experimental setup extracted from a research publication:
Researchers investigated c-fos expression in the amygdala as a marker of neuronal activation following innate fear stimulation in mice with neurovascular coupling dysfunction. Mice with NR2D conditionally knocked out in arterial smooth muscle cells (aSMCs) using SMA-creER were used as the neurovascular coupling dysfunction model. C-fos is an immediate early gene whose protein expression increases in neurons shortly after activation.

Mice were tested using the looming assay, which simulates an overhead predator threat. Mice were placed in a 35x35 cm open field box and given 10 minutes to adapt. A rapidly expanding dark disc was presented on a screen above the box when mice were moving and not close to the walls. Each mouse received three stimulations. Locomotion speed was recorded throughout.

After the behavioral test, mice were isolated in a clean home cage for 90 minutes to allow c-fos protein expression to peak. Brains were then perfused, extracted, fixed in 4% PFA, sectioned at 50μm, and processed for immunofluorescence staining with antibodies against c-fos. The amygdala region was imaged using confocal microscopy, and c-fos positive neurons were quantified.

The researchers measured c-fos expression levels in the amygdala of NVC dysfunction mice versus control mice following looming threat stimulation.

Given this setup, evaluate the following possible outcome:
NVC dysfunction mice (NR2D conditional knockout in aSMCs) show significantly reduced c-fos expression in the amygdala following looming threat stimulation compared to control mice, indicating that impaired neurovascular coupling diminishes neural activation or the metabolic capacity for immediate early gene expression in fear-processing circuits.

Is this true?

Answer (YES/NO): YES